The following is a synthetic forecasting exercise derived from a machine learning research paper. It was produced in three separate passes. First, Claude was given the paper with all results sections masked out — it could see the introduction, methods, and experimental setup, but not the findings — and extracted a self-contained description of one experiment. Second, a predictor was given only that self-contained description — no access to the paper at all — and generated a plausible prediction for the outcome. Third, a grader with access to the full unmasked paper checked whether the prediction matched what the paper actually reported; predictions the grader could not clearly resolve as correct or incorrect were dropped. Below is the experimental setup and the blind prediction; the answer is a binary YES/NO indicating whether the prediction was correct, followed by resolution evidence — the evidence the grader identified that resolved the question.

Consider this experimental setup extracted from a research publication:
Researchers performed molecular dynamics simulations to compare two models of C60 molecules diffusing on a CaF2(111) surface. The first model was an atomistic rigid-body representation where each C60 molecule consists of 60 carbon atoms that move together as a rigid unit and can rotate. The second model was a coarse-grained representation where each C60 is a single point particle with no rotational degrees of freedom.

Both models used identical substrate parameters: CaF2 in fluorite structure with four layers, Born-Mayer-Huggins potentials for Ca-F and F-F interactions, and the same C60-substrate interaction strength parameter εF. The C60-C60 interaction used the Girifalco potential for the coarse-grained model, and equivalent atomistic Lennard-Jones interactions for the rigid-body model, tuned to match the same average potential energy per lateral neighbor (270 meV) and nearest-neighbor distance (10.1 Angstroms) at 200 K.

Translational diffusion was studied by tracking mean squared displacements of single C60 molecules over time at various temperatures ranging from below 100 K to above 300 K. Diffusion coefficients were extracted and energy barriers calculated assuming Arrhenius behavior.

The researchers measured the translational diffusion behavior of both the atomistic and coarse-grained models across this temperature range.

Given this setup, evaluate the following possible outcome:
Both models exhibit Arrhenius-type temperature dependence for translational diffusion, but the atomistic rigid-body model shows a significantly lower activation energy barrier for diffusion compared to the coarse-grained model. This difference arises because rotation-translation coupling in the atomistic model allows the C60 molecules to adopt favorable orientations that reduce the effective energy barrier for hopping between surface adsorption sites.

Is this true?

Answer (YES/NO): NO